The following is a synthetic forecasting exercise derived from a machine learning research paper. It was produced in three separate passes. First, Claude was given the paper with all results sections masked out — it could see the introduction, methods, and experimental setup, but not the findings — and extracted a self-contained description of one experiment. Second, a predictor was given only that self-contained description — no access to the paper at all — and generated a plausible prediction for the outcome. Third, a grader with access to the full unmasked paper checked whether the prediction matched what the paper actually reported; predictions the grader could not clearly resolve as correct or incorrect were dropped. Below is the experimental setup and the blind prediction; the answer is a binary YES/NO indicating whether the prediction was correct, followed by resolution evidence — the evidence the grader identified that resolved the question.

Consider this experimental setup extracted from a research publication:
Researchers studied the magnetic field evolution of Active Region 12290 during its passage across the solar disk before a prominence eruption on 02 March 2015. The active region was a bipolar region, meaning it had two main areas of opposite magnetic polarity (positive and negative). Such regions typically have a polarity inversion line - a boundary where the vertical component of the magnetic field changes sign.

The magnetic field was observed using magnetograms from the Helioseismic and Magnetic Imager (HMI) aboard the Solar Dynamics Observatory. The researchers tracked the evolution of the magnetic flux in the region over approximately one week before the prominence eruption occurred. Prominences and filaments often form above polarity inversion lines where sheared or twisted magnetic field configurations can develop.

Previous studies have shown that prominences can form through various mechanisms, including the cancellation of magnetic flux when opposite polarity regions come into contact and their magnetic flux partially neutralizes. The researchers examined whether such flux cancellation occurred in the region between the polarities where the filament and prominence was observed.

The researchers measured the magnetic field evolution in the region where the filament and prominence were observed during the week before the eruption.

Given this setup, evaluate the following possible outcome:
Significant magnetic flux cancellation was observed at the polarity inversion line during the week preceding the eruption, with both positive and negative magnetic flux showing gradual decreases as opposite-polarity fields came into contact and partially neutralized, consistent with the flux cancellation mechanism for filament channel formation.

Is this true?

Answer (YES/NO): YES